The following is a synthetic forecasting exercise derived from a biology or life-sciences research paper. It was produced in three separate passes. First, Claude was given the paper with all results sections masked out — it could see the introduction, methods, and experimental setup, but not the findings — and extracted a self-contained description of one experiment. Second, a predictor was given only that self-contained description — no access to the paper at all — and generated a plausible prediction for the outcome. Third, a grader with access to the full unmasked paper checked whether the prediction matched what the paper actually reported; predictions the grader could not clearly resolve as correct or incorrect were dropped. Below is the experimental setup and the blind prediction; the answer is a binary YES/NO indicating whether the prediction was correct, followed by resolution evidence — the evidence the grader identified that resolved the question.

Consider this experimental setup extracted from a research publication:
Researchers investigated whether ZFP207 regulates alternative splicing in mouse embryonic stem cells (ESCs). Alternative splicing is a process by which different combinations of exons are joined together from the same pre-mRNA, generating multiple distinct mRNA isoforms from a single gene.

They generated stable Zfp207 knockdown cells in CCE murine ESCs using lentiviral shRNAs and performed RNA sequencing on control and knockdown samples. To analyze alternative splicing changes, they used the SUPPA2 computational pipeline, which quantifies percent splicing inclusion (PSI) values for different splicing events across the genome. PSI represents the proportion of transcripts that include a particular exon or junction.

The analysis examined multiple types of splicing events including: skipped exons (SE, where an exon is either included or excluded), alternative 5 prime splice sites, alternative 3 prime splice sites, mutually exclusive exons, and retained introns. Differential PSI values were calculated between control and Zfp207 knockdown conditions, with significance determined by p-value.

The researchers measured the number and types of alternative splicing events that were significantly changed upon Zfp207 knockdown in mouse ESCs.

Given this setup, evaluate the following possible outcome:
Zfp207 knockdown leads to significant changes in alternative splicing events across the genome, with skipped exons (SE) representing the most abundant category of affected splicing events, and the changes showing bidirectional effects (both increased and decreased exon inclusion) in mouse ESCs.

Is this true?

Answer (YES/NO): NO